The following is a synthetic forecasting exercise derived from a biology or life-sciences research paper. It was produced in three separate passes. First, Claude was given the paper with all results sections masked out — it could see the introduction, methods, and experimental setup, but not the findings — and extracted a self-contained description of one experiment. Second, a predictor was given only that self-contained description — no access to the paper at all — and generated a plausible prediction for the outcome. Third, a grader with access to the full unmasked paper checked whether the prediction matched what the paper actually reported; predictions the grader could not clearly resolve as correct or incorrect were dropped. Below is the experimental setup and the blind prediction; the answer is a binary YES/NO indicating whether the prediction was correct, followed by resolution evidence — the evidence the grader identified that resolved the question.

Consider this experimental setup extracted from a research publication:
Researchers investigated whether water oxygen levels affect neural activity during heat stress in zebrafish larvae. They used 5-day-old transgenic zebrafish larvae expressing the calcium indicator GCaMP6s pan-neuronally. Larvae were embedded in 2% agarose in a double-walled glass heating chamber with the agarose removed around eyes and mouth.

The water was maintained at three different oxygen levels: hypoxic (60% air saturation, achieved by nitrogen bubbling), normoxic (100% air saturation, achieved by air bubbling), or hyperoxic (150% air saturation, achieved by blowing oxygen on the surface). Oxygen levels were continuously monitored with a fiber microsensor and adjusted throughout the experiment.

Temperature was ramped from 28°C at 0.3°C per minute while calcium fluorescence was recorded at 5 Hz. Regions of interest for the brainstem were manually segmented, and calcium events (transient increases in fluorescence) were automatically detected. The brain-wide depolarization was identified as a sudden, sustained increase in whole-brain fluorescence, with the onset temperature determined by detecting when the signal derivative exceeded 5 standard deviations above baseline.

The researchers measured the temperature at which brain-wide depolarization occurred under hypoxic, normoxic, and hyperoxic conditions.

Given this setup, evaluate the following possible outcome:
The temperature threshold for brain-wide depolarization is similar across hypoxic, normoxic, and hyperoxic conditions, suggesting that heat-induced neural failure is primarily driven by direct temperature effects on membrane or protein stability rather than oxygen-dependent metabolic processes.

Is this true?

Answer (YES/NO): NO